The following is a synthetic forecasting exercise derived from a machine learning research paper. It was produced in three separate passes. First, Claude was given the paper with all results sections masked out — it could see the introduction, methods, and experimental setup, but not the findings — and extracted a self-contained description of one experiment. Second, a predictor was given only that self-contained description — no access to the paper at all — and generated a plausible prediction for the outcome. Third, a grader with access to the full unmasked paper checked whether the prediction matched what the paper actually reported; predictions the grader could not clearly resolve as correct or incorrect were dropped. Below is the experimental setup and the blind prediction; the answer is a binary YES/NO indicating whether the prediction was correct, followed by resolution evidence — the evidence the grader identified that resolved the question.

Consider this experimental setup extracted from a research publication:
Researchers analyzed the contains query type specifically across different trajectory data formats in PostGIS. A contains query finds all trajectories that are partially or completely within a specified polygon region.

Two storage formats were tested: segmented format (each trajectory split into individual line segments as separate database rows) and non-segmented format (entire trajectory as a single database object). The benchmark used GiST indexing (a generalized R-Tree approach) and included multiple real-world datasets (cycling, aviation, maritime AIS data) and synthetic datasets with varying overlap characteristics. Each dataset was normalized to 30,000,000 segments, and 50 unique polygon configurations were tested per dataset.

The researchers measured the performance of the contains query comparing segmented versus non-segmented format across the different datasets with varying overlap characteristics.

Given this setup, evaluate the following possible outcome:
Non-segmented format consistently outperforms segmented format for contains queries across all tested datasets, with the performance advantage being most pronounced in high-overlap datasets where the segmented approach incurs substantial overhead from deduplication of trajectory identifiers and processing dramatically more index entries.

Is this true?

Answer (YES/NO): NO